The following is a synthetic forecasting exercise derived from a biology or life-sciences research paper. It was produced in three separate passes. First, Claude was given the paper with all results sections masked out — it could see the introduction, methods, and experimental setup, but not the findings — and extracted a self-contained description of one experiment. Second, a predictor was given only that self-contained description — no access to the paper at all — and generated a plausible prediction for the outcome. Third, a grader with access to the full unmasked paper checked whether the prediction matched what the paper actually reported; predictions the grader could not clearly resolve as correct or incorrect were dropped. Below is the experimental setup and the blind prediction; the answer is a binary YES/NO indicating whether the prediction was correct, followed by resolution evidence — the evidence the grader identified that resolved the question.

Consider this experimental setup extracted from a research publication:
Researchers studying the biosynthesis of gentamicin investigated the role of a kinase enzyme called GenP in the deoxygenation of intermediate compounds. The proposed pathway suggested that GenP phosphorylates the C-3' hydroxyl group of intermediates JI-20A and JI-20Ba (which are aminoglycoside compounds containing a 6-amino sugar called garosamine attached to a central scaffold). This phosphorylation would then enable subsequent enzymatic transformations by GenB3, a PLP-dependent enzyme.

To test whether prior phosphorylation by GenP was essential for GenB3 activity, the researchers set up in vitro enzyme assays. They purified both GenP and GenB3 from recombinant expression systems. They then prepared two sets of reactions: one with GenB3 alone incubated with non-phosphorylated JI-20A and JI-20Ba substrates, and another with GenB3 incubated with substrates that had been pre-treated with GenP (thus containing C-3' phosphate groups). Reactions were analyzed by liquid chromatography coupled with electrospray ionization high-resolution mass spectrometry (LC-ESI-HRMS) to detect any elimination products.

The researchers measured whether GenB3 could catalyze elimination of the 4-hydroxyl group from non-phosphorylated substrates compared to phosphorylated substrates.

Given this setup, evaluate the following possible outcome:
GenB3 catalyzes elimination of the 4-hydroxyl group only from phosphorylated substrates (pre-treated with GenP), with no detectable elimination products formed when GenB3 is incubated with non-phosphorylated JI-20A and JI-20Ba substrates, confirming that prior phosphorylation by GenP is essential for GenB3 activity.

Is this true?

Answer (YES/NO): YES